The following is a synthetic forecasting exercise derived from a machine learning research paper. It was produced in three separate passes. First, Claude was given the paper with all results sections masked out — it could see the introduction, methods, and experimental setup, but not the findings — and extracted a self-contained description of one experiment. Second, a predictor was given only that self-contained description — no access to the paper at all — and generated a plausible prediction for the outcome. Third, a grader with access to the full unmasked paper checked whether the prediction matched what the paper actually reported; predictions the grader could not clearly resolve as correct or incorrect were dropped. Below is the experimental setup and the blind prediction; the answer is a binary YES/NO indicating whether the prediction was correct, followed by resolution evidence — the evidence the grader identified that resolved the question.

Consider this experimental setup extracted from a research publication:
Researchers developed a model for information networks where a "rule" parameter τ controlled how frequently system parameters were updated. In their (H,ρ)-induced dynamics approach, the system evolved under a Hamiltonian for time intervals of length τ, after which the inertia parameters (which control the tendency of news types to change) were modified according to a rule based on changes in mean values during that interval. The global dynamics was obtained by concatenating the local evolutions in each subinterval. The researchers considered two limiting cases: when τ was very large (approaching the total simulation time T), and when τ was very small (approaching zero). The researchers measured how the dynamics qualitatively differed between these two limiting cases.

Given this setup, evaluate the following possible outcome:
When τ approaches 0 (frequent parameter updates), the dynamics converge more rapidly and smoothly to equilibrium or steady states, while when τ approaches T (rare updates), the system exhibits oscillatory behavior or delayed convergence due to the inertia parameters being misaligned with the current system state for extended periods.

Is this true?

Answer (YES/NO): NO